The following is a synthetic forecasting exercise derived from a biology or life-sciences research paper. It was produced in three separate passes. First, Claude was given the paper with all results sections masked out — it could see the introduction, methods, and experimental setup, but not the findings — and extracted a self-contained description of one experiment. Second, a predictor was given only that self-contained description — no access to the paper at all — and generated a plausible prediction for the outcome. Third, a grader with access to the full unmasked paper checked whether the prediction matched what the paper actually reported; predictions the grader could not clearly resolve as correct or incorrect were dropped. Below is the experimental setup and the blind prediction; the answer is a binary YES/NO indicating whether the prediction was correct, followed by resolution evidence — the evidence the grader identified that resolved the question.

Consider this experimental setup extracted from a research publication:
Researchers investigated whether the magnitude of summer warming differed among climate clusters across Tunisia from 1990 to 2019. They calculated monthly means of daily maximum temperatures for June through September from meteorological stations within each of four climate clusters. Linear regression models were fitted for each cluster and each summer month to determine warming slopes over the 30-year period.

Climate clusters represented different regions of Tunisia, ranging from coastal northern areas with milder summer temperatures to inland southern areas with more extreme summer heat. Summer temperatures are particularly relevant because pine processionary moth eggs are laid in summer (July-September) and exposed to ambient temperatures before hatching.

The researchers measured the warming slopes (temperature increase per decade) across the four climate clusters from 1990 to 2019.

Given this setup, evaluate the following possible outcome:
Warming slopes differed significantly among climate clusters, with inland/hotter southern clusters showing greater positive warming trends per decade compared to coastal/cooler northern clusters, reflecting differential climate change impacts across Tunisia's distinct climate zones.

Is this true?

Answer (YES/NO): NO